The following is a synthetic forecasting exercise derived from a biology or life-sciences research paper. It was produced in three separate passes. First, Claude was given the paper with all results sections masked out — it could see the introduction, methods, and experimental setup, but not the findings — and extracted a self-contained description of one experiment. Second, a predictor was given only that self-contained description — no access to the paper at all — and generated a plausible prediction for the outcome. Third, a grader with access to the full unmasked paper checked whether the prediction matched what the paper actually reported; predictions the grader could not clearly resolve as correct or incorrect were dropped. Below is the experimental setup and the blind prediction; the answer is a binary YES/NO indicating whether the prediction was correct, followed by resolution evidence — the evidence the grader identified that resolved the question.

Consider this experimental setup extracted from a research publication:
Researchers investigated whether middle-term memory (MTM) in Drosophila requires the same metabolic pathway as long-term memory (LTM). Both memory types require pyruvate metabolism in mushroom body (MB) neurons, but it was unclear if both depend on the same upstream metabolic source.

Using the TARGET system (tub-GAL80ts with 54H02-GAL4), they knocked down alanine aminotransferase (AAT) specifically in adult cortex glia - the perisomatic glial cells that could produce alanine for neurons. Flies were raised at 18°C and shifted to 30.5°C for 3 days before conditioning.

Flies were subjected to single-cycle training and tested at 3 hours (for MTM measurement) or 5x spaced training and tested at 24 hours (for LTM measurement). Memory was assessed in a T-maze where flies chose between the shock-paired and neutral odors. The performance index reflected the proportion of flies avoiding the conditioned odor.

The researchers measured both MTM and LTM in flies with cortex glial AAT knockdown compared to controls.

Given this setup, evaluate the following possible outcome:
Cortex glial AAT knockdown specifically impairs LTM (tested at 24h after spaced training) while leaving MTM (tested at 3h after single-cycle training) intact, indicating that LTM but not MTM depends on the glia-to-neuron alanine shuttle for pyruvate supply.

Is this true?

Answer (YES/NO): NO